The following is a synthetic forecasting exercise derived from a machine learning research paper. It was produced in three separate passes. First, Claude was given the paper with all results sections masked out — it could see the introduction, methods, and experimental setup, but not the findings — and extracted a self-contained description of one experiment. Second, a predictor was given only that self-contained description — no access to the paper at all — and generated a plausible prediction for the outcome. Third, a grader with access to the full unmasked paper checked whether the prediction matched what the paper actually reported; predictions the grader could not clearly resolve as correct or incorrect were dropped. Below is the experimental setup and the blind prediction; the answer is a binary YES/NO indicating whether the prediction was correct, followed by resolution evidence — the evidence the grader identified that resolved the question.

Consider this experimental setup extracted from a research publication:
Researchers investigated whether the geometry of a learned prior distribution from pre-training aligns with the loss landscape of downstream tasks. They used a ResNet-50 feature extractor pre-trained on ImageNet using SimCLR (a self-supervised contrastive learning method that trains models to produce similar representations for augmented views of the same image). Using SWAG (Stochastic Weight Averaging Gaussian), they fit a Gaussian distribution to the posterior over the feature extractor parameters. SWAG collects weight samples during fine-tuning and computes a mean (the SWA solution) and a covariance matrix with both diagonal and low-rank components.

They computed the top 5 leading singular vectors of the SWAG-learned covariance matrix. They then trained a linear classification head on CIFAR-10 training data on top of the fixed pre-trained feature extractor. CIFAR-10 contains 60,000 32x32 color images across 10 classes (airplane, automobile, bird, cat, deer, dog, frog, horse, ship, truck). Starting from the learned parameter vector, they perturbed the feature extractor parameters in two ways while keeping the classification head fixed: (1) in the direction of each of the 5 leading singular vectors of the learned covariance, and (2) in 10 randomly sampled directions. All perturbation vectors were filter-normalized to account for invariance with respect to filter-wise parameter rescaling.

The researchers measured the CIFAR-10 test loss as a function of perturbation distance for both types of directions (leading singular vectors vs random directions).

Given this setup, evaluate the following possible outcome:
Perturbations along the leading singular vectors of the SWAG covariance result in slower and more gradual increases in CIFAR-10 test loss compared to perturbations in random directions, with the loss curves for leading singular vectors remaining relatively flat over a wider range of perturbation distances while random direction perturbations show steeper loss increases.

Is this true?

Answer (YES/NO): YES